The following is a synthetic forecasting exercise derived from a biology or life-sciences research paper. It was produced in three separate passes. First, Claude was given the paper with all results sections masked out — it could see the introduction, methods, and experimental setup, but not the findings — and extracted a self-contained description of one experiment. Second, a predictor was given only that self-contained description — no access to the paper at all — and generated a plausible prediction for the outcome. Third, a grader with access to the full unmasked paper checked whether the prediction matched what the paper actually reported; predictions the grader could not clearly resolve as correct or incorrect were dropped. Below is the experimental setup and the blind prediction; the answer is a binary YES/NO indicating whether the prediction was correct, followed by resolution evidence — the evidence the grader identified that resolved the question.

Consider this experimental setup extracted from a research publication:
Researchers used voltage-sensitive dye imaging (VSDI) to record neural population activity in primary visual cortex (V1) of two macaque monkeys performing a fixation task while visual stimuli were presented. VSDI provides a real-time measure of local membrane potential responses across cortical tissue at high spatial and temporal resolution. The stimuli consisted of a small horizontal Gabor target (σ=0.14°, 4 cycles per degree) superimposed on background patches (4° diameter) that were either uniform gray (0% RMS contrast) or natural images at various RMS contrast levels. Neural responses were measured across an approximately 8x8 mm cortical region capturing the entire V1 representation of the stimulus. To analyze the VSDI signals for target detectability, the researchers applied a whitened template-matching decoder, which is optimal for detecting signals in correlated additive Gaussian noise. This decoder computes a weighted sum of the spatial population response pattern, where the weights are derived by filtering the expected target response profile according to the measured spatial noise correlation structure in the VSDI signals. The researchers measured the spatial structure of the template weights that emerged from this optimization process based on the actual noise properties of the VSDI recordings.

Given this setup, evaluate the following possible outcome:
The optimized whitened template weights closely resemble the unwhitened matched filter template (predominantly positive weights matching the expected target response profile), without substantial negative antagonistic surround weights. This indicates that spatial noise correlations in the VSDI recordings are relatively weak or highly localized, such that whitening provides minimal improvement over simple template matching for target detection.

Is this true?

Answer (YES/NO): NO